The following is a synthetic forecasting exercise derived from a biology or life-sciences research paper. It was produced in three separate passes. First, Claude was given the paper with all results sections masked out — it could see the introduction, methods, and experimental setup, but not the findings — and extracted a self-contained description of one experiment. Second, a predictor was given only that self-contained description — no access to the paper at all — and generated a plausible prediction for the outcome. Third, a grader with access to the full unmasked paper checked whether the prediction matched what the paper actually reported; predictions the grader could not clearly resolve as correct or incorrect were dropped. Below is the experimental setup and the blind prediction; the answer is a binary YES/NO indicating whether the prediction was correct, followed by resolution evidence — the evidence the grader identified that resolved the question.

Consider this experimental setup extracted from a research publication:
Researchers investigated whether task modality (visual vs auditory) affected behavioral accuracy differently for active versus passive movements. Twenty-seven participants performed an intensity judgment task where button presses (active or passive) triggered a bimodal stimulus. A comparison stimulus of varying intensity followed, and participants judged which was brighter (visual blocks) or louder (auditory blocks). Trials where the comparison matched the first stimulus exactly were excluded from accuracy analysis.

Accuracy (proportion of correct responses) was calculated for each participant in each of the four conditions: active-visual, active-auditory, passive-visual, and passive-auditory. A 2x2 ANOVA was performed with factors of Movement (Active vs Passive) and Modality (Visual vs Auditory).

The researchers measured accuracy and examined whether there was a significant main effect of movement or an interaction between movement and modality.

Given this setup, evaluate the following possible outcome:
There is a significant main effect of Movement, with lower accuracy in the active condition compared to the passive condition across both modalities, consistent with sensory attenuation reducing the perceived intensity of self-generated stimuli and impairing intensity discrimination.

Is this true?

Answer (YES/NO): NO